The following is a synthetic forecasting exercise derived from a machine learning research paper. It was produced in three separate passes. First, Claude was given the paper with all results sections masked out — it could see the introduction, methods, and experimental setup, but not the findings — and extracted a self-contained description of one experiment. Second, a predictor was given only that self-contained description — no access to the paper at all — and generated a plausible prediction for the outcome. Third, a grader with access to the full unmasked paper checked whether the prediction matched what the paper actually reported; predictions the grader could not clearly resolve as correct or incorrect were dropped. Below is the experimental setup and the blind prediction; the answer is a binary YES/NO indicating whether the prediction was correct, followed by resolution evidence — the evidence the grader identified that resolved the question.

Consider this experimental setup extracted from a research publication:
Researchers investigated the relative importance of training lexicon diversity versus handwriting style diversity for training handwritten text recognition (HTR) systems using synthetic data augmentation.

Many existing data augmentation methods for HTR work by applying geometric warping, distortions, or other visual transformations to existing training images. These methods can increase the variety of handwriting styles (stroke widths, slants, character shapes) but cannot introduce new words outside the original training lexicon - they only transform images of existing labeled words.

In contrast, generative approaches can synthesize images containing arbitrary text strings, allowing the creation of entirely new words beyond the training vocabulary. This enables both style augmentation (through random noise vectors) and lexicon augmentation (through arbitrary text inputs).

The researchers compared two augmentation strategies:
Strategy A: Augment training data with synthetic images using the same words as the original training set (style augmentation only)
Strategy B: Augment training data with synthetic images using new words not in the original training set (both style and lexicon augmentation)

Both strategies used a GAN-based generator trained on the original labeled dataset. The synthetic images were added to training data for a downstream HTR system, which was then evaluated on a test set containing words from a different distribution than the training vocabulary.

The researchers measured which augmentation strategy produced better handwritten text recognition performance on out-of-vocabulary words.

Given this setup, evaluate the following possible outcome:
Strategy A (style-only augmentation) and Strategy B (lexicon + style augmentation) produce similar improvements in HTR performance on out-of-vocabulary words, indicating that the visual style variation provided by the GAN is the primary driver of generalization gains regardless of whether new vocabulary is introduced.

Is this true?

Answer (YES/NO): NO